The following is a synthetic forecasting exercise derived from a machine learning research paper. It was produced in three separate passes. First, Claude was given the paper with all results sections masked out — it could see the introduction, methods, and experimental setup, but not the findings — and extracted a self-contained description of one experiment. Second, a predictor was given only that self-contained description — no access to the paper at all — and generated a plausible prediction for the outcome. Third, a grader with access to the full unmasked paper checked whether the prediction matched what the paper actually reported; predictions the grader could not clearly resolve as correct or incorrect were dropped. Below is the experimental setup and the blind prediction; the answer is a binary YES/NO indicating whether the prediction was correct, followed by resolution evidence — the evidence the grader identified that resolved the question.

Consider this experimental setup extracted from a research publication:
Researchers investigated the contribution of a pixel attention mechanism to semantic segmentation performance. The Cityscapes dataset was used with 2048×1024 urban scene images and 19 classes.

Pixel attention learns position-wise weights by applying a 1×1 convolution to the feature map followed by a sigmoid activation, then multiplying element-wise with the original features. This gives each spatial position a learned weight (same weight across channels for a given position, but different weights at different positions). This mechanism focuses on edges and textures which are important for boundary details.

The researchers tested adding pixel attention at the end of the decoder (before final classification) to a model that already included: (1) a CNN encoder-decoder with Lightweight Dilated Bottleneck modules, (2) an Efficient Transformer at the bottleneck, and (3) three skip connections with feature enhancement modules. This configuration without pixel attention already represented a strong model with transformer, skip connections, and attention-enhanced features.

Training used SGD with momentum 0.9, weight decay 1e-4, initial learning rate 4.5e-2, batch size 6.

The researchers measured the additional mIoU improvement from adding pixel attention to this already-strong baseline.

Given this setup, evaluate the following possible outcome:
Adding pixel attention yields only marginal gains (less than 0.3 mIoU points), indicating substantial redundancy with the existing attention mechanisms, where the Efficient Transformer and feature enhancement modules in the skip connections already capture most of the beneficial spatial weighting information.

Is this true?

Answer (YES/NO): NO